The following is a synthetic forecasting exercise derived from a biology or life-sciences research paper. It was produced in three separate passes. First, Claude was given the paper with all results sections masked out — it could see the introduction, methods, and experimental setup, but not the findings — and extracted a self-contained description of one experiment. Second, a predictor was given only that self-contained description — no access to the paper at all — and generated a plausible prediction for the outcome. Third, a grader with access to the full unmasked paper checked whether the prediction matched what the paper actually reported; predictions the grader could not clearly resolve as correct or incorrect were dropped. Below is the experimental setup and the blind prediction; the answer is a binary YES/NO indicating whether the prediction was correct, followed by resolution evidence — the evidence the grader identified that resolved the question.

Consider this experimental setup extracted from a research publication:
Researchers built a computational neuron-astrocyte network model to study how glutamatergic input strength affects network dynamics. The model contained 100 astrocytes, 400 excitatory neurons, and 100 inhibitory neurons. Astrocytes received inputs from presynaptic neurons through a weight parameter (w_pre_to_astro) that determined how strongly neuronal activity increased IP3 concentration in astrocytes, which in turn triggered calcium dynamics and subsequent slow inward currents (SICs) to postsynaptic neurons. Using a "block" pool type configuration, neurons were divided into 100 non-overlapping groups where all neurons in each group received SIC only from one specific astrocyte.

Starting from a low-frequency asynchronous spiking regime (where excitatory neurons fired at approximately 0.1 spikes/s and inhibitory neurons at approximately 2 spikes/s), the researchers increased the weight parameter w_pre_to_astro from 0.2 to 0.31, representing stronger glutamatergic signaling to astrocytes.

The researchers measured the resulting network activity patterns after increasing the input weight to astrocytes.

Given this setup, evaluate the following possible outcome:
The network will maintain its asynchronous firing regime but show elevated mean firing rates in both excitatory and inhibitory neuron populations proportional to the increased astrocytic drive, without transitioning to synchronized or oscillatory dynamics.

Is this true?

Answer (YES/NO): NO